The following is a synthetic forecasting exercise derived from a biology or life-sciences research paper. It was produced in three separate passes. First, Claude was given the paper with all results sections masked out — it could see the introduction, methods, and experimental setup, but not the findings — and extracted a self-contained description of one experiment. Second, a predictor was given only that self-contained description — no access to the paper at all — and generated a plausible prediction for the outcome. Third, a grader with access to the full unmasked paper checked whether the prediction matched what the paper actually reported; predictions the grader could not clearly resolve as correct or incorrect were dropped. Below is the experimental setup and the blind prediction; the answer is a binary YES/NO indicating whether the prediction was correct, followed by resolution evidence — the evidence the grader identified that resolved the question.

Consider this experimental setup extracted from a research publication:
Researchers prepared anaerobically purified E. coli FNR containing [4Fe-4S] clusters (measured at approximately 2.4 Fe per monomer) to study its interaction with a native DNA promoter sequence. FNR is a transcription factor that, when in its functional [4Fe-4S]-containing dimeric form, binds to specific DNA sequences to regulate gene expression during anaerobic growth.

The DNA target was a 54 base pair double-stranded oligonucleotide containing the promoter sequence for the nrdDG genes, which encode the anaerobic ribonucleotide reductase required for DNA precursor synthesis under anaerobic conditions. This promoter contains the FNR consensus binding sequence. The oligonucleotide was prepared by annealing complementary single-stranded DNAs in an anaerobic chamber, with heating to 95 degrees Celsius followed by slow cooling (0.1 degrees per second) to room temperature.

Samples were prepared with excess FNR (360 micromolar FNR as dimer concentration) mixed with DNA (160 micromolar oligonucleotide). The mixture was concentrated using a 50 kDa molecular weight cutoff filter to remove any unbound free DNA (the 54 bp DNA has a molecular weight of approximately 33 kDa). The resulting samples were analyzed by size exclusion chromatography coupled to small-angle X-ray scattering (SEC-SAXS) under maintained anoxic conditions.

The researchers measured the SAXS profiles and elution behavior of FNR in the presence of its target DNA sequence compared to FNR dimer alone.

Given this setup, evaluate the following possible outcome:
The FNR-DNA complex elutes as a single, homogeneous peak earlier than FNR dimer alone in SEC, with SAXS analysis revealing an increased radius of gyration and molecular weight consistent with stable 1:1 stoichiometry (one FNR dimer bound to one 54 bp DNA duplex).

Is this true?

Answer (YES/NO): NO